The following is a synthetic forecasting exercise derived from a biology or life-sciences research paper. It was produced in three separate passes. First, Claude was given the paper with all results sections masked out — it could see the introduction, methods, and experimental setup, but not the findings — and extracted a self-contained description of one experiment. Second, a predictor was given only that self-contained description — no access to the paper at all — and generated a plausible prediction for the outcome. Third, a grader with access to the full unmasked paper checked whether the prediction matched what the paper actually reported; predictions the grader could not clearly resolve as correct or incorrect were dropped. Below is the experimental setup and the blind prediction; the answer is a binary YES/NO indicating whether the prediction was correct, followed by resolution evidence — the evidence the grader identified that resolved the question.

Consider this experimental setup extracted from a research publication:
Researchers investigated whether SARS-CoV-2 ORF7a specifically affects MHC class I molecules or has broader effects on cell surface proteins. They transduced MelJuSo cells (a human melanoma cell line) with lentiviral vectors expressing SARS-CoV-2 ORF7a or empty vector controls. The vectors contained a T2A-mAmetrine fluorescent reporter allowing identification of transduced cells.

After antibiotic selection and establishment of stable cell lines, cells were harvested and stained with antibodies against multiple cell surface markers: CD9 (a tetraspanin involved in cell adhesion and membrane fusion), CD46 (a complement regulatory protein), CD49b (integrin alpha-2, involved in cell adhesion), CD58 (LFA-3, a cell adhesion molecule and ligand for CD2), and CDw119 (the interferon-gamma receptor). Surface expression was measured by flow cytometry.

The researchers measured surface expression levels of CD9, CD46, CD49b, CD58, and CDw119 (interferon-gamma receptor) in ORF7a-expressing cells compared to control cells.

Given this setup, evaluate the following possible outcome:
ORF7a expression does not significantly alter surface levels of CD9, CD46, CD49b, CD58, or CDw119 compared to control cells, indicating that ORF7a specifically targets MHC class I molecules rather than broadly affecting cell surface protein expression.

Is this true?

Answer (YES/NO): YES